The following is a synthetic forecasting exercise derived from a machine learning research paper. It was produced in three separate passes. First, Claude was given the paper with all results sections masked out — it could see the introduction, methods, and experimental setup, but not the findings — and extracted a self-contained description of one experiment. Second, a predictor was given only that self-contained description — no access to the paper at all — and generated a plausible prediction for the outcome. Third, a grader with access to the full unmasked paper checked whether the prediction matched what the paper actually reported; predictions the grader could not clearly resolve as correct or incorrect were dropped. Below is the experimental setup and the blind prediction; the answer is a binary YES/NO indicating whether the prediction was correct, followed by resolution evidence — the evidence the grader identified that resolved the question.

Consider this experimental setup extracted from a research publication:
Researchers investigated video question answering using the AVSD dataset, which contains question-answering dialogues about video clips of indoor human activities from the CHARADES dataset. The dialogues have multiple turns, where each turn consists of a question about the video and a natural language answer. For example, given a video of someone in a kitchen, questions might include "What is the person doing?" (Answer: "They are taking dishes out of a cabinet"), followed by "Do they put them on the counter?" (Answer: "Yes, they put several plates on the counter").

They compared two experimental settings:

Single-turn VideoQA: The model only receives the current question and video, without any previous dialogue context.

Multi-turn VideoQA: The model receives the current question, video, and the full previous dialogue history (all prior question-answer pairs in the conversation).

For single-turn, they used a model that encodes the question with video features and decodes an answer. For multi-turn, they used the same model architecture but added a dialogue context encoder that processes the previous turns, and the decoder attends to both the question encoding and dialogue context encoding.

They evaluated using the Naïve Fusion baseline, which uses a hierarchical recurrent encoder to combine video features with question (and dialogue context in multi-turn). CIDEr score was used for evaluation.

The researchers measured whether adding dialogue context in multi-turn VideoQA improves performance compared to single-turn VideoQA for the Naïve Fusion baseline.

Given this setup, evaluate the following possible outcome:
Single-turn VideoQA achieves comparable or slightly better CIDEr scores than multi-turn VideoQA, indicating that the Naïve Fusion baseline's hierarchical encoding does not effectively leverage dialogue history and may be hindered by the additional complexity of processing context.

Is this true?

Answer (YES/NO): NO